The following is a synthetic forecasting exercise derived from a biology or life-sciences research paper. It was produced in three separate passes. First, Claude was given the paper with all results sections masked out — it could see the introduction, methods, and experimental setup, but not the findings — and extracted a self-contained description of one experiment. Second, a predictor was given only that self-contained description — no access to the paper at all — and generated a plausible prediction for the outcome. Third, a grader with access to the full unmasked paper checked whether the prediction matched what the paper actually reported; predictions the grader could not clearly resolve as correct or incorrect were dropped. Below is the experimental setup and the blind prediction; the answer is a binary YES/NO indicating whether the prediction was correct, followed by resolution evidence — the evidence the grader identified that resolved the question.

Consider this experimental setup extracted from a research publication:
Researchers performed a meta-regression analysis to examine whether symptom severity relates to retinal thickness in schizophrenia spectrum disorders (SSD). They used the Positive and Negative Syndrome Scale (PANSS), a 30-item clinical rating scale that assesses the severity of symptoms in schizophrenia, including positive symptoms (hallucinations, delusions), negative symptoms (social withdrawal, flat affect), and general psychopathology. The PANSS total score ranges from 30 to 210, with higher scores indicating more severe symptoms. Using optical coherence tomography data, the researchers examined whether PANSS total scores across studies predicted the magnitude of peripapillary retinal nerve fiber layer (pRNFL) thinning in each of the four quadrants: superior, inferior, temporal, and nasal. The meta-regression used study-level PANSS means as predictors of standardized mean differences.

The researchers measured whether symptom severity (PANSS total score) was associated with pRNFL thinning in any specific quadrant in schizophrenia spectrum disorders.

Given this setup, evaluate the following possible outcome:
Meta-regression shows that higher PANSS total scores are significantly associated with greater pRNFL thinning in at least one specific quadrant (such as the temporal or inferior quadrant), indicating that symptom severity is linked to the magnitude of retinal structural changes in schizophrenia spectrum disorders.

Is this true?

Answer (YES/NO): YES